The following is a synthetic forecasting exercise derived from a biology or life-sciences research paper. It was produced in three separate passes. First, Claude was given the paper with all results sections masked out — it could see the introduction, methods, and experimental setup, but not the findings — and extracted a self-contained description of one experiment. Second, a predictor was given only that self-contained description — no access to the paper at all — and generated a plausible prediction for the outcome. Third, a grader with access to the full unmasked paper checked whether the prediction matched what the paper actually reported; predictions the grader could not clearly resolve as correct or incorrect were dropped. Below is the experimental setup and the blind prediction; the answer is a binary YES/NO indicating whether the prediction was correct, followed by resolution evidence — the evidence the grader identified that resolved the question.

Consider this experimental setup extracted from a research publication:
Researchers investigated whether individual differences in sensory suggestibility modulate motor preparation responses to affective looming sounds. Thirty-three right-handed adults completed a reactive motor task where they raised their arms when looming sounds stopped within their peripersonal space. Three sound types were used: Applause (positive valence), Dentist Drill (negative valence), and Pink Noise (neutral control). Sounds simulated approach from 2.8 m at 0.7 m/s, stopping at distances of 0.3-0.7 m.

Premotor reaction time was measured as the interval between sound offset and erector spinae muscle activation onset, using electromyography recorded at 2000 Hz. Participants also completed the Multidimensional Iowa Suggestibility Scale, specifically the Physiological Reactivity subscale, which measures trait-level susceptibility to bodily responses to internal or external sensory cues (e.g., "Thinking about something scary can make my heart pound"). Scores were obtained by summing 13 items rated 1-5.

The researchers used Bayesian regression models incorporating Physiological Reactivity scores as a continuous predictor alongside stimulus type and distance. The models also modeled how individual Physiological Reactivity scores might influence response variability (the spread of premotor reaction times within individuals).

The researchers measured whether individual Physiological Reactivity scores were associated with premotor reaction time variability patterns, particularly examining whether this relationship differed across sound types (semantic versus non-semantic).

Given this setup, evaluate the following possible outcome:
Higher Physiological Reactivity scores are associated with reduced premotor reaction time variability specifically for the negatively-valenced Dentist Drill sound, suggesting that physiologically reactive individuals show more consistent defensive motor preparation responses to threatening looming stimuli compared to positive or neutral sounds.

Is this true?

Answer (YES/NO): NO